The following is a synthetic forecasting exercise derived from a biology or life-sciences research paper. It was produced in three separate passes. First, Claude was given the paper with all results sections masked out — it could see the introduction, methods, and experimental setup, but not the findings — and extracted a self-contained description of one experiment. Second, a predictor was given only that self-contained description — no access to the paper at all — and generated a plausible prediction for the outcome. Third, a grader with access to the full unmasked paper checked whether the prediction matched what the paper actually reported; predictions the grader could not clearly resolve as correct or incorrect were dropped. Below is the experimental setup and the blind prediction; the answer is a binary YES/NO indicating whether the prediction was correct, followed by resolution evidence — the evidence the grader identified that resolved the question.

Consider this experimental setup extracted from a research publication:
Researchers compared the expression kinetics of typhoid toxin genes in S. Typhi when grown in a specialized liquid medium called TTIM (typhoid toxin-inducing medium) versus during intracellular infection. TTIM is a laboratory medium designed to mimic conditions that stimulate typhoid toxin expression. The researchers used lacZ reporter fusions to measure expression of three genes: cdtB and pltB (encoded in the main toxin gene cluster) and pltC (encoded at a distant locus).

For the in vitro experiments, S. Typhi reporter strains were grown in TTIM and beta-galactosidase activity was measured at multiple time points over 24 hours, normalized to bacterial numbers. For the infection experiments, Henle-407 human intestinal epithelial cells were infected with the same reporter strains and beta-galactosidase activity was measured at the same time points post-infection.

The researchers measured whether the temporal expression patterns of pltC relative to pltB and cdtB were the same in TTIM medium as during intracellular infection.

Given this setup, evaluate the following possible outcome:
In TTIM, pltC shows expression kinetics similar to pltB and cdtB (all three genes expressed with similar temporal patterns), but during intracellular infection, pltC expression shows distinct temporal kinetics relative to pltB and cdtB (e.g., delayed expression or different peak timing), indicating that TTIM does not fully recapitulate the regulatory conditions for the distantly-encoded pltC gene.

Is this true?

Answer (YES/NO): NO